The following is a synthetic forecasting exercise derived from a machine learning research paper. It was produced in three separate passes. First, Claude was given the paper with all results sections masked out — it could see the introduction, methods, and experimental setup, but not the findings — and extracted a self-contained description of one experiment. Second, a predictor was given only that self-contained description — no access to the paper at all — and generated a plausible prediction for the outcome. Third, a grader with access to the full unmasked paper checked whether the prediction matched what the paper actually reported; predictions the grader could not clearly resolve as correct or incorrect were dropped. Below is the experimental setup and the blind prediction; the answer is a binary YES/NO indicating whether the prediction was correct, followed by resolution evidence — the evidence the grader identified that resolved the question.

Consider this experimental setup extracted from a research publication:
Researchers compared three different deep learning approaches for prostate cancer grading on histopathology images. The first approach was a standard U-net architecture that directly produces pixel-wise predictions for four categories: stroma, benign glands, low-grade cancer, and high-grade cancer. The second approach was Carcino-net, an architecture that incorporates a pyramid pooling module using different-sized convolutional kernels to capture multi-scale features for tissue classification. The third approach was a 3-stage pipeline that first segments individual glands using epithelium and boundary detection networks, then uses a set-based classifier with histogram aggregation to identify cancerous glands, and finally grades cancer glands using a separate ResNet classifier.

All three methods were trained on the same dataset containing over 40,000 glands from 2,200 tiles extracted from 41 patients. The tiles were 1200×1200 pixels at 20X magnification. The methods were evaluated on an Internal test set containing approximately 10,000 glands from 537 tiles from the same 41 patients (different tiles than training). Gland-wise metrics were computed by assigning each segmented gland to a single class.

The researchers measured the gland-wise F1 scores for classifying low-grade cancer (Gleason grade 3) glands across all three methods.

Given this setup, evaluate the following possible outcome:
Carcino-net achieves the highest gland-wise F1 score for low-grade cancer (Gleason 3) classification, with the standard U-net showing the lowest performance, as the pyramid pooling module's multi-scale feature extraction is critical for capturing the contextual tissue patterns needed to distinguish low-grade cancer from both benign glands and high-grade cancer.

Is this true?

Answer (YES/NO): YES